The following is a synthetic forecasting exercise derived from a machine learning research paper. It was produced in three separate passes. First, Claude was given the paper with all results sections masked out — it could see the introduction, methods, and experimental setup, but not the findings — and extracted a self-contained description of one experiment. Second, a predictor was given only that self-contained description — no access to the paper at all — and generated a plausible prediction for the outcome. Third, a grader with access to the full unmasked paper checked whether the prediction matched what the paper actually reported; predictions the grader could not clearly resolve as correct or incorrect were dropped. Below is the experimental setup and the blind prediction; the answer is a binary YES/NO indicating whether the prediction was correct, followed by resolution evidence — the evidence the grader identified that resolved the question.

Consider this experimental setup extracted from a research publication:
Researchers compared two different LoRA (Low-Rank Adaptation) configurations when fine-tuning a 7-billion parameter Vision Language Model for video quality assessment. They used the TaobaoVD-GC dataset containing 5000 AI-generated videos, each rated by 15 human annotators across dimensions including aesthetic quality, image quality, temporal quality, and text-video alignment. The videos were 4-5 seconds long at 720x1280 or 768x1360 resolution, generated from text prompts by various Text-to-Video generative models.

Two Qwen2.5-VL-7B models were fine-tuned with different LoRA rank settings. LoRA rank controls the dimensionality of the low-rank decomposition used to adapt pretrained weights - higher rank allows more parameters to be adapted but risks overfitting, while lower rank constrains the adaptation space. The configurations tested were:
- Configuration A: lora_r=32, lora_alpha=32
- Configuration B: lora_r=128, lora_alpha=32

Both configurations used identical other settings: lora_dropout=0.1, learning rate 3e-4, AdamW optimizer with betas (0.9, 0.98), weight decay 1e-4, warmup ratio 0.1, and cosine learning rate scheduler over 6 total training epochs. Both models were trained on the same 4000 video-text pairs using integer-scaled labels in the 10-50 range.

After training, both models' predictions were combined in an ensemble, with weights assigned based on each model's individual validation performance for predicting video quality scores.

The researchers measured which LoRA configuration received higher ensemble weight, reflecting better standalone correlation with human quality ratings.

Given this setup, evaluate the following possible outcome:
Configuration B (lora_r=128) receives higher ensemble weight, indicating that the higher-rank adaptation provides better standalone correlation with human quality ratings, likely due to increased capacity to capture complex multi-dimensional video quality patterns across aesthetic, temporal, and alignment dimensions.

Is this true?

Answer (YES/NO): NO